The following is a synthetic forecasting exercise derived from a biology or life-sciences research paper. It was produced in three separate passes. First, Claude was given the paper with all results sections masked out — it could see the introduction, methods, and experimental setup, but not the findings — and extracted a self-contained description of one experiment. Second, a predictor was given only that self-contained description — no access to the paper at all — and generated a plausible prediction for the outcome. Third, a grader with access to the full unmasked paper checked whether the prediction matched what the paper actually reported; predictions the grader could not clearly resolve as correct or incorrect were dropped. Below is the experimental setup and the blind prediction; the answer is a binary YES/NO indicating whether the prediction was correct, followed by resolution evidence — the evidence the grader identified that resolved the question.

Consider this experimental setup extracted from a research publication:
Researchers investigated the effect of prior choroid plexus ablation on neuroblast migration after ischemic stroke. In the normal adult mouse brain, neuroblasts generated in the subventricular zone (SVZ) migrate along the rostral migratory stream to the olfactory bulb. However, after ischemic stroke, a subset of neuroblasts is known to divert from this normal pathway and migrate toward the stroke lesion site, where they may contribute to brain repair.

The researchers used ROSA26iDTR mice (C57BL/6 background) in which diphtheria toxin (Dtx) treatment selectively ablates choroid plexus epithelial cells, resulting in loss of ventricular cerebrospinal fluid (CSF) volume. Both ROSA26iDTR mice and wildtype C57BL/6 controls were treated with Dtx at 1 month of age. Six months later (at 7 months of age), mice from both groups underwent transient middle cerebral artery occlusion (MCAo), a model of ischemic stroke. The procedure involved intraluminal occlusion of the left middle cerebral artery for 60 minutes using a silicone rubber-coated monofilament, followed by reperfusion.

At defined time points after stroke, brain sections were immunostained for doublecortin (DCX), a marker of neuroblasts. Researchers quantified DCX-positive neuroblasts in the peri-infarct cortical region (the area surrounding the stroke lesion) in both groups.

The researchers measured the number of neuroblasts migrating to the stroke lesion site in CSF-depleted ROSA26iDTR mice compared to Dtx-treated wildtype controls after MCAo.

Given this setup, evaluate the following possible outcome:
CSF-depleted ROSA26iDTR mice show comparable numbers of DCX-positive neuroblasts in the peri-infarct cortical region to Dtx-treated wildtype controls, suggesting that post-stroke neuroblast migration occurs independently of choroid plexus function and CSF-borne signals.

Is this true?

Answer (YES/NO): NO